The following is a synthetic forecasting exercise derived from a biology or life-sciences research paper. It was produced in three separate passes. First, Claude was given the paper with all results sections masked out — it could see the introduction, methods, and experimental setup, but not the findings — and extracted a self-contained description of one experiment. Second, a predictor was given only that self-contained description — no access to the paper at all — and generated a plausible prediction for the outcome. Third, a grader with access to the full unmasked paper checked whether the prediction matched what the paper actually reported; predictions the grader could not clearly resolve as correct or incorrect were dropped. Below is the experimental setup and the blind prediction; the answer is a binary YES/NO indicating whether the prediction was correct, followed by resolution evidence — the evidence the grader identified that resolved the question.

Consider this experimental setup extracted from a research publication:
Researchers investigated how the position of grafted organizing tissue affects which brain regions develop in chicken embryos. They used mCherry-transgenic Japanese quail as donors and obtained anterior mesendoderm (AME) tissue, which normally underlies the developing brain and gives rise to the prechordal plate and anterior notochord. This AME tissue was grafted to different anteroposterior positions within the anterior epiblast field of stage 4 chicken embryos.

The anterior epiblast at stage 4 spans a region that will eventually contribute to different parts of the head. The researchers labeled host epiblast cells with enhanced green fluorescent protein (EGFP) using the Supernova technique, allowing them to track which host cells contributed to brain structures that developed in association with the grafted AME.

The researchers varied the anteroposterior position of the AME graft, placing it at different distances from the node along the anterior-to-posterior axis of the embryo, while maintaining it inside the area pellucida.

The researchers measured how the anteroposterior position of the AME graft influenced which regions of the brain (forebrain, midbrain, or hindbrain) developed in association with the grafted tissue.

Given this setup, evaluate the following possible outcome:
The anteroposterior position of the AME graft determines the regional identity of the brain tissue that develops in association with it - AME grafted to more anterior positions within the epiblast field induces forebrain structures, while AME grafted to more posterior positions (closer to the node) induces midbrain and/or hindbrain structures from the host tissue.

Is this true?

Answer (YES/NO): YES